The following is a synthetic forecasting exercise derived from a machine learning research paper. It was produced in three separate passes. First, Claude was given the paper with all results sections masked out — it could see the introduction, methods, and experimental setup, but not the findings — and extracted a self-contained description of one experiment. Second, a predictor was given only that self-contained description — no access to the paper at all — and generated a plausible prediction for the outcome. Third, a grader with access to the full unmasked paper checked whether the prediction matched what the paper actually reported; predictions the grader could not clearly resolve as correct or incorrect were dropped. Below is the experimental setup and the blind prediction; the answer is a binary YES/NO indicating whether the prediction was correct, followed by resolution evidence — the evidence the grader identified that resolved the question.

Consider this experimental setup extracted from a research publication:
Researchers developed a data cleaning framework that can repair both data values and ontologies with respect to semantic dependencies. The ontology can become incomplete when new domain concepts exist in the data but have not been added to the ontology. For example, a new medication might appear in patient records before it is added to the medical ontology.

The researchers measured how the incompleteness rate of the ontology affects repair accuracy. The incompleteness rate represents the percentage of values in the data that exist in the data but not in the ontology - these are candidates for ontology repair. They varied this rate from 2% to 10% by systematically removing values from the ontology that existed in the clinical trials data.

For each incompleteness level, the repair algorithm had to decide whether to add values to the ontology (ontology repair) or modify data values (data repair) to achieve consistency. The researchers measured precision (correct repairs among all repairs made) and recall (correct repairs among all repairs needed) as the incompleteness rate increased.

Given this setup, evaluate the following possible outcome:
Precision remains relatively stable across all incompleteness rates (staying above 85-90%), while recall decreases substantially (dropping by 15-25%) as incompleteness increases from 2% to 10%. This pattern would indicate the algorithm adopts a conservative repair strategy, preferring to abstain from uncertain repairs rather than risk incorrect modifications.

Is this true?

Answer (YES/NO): NO